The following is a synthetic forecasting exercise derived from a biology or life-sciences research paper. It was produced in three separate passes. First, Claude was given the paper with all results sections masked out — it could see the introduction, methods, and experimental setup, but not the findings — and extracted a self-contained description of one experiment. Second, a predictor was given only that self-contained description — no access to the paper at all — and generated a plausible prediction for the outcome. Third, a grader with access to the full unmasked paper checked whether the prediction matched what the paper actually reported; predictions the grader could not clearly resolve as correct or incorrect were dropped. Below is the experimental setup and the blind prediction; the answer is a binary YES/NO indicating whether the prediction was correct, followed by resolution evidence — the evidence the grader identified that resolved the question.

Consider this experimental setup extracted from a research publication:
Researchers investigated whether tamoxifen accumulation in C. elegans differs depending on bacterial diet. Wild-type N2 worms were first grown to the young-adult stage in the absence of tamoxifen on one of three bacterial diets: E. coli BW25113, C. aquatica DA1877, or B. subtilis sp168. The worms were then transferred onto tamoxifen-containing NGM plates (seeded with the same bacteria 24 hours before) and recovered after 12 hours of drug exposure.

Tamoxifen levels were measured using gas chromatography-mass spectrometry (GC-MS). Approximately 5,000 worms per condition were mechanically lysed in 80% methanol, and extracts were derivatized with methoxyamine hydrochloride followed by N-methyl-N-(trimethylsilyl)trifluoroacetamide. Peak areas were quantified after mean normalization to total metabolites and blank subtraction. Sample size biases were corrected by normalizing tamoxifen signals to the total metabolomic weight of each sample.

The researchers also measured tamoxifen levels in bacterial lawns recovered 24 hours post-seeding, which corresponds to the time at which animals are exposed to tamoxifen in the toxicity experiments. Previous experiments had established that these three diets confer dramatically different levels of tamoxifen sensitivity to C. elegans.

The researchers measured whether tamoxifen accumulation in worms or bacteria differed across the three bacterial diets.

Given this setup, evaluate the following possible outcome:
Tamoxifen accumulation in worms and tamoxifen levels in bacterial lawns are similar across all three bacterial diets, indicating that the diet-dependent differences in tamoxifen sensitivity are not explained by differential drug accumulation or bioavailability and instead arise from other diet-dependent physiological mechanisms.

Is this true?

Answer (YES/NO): NO